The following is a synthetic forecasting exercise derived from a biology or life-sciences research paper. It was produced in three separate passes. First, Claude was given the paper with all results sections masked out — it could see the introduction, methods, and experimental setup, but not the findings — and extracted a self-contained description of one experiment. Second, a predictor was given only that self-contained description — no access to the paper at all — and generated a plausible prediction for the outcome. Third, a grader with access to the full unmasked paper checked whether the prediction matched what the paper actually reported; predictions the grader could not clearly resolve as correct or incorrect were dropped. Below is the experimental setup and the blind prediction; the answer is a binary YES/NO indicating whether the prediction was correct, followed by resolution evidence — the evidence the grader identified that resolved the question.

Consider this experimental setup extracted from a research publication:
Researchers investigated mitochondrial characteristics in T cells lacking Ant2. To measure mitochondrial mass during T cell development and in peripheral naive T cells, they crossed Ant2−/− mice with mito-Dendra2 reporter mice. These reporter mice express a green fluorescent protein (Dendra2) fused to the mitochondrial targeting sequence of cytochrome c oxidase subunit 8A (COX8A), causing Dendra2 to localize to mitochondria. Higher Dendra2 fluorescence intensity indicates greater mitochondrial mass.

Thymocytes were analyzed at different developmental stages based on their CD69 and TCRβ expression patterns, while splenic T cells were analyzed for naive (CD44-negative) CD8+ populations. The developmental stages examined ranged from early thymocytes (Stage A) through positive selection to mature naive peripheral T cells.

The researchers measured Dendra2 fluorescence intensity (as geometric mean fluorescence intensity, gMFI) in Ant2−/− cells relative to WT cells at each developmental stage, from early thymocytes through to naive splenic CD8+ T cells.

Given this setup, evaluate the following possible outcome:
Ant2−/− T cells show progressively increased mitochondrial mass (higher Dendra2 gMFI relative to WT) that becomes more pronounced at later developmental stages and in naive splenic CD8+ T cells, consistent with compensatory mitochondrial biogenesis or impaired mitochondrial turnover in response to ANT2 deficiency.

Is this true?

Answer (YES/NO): YES